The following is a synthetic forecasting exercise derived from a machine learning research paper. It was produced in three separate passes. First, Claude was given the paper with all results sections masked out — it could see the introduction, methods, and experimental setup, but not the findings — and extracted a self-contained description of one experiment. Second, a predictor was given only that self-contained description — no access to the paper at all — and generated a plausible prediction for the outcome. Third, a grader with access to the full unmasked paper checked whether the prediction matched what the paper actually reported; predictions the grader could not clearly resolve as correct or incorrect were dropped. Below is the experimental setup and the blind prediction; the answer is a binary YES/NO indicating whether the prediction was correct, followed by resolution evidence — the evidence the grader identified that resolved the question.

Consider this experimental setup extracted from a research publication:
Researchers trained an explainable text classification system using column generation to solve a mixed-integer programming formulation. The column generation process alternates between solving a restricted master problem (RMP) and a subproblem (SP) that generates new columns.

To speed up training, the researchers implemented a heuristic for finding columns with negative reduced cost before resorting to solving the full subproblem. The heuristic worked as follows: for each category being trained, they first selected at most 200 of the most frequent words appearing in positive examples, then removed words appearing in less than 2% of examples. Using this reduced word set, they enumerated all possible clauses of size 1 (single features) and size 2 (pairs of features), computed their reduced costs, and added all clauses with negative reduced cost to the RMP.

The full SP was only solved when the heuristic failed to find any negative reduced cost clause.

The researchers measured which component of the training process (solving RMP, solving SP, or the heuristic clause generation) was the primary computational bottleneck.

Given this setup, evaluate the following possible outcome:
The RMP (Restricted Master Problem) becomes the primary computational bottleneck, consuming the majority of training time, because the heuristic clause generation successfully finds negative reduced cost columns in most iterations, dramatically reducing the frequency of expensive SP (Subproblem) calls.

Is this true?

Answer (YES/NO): NO